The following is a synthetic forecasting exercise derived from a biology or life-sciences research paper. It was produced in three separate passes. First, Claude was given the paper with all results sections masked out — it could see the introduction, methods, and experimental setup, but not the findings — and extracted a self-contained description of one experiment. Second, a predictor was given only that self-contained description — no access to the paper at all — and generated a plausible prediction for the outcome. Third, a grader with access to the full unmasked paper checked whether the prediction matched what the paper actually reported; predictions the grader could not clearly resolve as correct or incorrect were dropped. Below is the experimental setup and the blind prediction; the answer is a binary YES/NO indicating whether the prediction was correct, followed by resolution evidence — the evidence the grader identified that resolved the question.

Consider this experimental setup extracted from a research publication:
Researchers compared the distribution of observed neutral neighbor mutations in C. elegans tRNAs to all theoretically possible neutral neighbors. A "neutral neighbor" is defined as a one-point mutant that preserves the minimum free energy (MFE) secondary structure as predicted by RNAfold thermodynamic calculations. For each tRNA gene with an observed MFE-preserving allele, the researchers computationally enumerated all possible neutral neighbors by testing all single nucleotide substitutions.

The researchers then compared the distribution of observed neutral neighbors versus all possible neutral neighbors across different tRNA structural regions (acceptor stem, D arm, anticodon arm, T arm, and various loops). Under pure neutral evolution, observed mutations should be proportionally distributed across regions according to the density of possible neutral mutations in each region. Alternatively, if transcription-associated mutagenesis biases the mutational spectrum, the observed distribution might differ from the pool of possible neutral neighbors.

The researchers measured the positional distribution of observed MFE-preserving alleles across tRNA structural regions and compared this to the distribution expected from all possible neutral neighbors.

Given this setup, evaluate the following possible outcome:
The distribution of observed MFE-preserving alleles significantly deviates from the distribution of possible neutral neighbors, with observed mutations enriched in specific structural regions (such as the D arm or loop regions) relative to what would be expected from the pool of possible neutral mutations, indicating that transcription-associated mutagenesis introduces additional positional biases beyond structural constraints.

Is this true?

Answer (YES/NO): NO